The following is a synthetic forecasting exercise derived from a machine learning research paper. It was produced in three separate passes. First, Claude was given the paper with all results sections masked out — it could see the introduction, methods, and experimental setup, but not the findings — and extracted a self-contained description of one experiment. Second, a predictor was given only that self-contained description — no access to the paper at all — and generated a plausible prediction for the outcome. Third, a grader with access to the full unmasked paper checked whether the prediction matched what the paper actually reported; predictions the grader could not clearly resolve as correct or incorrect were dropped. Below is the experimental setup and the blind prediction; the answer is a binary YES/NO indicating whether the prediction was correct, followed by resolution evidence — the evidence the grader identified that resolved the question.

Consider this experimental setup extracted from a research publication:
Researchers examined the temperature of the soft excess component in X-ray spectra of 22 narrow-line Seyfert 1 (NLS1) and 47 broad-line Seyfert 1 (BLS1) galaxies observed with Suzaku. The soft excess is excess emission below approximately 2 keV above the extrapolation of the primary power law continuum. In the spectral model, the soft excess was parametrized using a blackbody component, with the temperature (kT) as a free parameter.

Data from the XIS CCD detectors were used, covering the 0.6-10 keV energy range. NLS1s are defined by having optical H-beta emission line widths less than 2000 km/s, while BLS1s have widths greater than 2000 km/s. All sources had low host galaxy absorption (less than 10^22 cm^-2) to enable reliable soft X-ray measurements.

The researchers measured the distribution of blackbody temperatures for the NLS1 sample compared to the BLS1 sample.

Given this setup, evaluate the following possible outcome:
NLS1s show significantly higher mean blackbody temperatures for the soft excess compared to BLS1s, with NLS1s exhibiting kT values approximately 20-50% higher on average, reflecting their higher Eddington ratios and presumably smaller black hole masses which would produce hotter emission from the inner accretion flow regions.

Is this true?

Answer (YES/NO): NO